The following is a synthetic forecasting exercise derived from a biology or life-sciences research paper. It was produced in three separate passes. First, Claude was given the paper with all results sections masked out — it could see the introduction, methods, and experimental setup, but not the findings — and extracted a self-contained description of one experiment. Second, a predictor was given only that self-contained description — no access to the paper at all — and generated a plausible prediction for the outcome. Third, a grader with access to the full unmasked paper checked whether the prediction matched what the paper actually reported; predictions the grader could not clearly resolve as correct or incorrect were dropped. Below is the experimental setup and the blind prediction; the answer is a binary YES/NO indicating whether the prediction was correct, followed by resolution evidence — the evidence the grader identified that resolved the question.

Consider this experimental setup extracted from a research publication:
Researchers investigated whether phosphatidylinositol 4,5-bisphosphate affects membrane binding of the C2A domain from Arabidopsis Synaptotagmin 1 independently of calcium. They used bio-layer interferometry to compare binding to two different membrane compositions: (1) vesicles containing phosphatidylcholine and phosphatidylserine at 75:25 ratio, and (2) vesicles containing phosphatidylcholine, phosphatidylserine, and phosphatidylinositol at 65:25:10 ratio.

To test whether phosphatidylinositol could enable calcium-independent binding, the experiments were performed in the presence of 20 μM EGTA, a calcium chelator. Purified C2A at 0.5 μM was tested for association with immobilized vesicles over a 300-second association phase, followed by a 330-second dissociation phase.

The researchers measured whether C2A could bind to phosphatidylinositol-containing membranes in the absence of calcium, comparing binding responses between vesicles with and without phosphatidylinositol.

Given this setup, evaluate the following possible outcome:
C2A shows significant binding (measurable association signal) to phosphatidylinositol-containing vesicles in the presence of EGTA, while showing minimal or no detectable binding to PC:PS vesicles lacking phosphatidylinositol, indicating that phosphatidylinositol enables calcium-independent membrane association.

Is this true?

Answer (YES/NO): NO